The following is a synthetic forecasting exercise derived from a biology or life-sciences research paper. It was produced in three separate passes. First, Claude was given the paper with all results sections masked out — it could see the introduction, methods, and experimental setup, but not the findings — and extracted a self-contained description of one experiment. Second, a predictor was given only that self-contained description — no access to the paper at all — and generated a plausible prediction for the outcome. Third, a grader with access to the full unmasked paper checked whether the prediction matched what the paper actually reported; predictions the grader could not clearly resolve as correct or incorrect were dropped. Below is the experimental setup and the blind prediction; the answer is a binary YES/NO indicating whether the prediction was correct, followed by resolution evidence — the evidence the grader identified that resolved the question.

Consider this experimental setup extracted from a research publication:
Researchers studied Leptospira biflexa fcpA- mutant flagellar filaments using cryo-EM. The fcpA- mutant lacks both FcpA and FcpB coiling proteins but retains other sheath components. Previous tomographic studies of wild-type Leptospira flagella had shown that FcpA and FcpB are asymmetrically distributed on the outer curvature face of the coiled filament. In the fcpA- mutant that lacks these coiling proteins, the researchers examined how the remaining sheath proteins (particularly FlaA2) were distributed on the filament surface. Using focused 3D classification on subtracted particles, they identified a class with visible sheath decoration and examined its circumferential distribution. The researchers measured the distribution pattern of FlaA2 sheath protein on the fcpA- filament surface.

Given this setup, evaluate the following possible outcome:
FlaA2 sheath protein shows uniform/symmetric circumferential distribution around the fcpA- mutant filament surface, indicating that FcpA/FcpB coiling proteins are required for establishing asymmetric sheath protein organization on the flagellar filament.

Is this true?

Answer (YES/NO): NO